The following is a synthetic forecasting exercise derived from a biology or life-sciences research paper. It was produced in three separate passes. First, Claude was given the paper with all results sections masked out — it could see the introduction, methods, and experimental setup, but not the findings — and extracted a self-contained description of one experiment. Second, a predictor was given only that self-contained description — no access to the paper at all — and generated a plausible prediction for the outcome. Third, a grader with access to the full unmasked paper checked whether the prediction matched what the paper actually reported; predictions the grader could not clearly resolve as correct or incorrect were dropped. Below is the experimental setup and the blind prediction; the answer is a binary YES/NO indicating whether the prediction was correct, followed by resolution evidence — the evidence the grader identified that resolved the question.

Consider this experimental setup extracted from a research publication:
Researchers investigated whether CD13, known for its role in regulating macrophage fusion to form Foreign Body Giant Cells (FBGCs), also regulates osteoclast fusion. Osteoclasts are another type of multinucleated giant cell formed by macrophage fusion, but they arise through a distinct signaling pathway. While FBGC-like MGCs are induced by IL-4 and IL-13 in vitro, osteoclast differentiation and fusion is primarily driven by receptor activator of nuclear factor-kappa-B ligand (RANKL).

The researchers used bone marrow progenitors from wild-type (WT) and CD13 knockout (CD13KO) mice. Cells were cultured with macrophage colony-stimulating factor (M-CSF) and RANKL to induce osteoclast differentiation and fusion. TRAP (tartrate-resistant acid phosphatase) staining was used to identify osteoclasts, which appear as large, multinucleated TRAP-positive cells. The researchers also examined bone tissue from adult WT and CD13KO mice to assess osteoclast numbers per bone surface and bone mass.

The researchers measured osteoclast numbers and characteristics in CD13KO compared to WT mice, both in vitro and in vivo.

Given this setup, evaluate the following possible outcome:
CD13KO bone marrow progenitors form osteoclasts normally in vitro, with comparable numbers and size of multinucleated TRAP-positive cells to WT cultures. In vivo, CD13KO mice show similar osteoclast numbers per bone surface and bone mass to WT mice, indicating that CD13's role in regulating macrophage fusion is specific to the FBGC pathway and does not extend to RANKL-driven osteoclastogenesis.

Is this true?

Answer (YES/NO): NO